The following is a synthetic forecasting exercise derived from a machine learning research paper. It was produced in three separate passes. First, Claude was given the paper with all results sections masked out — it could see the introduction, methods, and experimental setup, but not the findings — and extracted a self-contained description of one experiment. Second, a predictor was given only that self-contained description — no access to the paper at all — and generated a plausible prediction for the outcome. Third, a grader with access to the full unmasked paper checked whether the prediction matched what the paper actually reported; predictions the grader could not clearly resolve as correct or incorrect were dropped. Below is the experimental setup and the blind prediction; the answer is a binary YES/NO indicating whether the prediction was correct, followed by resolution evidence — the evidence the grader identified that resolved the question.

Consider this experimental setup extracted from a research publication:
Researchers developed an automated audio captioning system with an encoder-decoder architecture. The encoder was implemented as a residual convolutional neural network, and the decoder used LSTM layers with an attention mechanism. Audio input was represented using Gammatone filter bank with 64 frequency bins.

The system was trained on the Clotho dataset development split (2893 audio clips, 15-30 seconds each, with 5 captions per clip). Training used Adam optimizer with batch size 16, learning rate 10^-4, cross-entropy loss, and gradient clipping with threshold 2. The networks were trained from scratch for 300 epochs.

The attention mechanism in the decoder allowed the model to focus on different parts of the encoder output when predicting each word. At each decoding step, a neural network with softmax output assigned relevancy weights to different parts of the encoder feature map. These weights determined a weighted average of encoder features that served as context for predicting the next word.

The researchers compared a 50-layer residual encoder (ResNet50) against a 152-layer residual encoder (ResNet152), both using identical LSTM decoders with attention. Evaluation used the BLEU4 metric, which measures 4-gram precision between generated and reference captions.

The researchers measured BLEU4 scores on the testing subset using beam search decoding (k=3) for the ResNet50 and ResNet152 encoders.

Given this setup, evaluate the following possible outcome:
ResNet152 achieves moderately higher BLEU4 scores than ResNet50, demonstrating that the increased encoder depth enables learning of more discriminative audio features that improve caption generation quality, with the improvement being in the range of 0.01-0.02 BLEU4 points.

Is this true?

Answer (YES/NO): NO